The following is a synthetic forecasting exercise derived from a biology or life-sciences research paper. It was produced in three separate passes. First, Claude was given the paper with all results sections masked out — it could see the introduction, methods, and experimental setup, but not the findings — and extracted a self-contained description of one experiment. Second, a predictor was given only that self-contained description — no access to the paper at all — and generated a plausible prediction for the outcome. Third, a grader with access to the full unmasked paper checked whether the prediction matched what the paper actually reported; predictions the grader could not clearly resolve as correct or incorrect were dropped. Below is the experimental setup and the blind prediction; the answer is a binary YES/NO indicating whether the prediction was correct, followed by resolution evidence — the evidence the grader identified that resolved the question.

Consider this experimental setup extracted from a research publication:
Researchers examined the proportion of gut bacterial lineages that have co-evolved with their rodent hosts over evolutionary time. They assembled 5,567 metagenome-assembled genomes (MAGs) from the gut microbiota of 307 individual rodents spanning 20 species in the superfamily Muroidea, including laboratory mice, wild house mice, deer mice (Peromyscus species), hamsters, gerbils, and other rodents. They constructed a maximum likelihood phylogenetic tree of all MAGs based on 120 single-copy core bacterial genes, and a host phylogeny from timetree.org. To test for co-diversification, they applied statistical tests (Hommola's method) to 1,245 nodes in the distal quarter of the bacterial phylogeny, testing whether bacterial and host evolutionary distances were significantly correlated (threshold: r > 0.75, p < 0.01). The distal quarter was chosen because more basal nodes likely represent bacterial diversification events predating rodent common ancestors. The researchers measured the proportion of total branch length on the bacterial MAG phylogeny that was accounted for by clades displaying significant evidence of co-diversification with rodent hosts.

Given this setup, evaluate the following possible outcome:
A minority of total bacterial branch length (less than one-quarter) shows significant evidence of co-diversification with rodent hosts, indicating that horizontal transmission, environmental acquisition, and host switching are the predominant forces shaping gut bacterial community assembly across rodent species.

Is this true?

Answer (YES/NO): NO